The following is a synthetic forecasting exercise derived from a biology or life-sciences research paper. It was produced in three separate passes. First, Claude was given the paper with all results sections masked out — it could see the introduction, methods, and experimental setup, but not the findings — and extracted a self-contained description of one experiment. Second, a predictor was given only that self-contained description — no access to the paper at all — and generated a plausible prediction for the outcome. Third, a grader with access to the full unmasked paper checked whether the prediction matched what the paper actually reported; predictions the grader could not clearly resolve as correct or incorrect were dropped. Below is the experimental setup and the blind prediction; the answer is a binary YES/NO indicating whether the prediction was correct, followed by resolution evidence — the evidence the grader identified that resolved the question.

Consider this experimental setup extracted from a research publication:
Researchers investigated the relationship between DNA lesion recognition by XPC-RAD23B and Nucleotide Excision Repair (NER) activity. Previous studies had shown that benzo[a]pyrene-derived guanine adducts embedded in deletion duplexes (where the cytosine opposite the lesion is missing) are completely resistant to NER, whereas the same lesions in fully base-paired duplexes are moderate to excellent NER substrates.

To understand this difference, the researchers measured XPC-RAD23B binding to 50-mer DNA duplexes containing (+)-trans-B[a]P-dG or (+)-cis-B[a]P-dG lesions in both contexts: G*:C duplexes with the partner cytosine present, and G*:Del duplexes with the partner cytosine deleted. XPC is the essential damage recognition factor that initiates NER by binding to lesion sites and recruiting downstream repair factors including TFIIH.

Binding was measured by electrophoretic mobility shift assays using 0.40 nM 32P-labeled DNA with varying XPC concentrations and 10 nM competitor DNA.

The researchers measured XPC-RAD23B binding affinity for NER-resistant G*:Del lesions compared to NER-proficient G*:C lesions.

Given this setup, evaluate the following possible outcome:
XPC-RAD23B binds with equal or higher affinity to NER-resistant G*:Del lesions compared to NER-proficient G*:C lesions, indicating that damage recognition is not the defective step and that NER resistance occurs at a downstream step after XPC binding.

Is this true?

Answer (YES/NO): NO